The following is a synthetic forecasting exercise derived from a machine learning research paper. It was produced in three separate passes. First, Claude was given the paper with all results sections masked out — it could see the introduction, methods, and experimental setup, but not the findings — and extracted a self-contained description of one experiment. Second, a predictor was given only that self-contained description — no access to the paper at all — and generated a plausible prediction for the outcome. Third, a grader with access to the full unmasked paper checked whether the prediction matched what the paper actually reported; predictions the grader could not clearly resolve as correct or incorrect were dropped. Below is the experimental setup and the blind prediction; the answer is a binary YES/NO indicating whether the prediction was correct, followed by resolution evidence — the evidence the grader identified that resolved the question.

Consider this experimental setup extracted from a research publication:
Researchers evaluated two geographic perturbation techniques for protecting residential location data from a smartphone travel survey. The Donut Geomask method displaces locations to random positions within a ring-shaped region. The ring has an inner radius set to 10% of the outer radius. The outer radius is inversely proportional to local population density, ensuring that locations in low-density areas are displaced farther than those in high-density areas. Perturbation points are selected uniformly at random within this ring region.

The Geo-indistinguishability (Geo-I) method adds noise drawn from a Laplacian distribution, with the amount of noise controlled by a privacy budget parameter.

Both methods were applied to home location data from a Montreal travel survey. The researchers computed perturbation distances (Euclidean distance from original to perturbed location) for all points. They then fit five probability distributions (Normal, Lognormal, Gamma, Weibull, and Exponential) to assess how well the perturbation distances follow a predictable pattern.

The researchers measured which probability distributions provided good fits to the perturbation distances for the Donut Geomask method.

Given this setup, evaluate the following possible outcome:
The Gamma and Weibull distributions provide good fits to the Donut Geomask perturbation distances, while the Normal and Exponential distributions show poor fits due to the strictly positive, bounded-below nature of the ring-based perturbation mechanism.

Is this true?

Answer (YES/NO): NO